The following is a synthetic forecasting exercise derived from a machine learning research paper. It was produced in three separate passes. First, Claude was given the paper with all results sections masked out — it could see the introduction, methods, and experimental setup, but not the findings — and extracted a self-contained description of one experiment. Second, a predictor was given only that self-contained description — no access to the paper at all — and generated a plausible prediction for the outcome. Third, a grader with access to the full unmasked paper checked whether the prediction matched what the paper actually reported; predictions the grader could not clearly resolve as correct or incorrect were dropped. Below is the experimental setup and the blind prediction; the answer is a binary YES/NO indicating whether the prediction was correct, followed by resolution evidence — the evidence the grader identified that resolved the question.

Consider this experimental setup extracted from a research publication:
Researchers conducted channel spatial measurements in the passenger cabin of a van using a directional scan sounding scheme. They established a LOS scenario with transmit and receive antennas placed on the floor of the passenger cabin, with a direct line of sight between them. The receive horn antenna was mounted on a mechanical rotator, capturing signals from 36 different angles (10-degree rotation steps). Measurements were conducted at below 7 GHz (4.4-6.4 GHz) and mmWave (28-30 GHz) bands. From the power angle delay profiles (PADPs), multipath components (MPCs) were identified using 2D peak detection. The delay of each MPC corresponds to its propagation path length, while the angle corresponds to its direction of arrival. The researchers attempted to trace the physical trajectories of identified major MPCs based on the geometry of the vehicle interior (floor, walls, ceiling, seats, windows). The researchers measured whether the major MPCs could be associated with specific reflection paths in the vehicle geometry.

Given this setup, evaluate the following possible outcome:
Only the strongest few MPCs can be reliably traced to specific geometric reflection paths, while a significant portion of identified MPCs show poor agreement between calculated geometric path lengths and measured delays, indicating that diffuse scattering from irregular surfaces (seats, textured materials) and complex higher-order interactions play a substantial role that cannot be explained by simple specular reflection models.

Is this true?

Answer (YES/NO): NO